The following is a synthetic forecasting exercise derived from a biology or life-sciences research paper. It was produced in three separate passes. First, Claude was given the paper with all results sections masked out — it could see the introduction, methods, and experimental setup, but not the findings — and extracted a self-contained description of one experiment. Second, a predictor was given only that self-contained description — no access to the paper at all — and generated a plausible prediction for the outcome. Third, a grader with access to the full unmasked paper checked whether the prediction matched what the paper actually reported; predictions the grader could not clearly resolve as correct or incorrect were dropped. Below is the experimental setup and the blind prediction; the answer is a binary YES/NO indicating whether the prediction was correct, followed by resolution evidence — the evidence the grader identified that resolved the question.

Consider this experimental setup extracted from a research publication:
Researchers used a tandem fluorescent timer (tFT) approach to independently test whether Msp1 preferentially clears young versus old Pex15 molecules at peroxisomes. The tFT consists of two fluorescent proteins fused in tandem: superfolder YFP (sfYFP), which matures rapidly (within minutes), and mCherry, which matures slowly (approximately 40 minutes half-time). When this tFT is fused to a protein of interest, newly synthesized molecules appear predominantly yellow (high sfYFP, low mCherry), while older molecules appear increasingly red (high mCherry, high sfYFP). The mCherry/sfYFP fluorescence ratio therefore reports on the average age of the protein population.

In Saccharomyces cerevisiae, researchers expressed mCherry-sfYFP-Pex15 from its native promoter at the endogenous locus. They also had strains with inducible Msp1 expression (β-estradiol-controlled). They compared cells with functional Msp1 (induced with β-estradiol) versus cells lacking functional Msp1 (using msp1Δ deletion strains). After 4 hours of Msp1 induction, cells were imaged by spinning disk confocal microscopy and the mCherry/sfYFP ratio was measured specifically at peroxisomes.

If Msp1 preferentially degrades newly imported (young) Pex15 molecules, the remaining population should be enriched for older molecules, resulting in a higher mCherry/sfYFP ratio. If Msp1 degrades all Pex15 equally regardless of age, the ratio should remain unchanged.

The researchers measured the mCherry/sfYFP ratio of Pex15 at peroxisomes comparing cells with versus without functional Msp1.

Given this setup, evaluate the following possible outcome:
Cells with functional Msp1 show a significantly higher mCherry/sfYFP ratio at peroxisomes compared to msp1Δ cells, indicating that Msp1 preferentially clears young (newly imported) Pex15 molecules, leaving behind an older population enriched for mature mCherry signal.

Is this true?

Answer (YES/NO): NO